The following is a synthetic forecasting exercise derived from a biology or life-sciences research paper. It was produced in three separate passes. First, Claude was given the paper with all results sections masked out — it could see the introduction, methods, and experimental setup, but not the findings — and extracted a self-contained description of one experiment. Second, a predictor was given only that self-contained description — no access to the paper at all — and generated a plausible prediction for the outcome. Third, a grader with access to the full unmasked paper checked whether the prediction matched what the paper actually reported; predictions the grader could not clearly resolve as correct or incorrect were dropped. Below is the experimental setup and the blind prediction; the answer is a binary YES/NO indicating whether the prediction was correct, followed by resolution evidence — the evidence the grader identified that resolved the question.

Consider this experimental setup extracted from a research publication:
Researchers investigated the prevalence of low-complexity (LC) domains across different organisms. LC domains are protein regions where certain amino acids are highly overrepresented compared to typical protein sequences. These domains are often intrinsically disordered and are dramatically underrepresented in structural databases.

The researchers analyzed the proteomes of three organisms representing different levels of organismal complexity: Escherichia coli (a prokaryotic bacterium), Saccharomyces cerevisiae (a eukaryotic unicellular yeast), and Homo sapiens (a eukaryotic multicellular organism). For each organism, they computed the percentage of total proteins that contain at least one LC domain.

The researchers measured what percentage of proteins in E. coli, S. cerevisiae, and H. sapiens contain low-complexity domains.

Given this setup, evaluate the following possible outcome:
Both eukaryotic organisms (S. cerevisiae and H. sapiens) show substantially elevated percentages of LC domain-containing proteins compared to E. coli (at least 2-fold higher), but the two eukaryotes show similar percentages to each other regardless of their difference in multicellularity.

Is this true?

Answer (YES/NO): NO